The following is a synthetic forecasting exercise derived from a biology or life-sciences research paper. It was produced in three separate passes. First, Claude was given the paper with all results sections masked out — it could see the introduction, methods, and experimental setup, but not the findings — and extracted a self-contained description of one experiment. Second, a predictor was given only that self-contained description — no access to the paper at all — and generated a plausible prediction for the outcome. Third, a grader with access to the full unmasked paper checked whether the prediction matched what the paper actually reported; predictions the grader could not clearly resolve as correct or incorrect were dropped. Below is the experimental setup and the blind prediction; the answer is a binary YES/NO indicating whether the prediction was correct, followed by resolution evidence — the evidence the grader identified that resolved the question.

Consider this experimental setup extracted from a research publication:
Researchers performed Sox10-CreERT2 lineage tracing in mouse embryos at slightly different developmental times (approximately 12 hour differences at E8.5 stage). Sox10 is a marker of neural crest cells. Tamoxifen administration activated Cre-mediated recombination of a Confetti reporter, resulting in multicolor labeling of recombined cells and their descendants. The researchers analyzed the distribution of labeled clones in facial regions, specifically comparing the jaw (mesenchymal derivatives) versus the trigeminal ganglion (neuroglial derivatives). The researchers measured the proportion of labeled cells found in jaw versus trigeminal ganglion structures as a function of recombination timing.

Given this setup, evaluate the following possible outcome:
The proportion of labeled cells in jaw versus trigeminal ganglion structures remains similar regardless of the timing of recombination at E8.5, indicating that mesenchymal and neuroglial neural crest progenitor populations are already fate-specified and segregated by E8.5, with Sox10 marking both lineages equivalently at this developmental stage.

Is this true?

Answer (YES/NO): NO